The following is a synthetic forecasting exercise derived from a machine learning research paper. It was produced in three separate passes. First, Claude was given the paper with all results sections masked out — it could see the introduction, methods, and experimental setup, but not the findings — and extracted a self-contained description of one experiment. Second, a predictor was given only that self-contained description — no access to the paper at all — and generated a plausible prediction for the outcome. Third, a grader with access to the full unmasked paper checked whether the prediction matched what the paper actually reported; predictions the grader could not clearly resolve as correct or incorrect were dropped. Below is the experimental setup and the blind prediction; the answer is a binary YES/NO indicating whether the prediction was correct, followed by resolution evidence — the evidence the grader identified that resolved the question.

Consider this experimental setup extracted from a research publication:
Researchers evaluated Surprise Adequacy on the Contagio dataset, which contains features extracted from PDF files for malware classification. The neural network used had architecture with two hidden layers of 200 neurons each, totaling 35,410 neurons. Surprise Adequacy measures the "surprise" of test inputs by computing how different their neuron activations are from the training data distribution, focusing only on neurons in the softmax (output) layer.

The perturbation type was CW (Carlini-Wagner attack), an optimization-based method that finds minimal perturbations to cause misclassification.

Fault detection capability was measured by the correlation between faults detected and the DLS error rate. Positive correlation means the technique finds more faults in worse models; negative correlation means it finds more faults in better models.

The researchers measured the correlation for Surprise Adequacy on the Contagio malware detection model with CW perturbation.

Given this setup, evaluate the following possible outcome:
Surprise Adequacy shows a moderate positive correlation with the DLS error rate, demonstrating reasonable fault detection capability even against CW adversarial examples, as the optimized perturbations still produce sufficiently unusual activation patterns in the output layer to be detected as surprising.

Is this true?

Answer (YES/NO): NO